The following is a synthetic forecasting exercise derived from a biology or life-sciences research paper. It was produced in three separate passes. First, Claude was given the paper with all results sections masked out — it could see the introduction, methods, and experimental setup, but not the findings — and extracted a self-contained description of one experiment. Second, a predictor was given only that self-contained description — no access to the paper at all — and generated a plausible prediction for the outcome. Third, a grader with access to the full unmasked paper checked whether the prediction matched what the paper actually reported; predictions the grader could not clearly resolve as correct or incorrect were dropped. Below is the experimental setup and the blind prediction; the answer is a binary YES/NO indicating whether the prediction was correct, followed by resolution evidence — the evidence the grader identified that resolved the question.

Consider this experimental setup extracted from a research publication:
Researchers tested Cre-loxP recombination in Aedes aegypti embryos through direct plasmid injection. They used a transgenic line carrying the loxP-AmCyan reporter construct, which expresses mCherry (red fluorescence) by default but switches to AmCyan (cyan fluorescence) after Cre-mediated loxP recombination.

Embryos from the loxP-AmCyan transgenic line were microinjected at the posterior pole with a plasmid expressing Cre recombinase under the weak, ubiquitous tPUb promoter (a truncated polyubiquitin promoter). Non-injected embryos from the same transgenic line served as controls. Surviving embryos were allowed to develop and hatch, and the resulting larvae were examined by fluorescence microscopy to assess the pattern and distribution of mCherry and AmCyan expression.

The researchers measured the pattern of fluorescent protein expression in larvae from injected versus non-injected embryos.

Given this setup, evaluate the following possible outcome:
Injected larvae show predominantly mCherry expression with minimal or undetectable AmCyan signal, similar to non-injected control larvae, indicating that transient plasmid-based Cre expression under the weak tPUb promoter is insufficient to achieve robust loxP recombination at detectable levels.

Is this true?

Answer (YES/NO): NO